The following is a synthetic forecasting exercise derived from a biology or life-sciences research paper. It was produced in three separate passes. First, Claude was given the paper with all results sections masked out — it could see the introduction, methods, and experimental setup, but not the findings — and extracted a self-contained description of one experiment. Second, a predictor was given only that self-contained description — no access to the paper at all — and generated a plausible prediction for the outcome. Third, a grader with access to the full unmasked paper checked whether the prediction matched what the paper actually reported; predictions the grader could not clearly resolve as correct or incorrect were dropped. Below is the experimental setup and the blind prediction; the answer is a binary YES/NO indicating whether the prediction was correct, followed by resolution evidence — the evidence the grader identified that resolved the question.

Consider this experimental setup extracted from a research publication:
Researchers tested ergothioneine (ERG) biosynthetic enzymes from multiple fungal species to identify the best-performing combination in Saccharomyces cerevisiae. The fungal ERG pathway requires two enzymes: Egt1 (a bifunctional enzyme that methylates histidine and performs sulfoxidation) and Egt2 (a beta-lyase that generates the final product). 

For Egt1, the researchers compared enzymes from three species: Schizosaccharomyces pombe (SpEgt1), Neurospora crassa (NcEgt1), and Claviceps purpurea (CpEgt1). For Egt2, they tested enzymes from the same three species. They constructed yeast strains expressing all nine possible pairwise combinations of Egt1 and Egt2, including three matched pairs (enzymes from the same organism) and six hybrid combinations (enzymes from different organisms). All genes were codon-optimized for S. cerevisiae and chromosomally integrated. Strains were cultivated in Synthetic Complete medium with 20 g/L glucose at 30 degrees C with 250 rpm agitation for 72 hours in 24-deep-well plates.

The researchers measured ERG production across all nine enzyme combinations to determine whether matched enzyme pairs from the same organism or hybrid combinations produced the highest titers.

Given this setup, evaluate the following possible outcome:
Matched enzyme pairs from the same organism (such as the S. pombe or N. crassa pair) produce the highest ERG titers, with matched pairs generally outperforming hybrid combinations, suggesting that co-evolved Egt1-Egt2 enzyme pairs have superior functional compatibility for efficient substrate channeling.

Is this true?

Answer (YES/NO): NO